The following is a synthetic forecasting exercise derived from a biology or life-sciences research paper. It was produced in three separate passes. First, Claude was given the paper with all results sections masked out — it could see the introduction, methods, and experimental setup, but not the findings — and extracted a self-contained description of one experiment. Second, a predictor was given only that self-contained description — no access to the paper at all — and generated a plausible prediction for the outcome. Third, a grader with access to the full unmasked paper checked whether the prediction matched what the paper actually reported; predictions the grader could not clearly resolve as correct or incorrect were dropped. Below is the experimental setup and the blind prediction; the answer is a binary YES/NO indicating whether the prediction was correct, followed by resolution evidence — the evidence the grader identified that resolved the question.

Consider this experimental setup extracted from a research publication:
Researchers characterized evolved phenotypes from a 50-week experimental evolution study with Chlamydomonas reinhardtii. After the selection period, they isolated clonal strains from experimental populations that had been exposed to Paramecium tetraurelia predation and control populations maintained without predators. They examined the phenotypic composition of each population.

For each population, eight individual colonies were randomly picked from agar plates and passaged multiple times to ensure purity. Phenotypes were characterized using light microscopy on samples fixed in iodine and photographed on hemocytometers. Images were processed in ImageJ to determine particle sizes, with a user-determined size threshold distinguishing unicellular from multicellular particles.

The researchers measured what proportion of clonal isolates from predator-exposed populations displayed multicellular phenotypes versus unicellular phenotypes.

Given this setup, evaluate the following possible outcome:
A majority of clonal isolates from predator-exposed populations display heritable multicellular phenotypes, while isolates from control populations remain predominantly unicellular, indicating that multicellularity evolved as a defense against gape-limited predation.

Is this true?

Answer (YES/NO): NO